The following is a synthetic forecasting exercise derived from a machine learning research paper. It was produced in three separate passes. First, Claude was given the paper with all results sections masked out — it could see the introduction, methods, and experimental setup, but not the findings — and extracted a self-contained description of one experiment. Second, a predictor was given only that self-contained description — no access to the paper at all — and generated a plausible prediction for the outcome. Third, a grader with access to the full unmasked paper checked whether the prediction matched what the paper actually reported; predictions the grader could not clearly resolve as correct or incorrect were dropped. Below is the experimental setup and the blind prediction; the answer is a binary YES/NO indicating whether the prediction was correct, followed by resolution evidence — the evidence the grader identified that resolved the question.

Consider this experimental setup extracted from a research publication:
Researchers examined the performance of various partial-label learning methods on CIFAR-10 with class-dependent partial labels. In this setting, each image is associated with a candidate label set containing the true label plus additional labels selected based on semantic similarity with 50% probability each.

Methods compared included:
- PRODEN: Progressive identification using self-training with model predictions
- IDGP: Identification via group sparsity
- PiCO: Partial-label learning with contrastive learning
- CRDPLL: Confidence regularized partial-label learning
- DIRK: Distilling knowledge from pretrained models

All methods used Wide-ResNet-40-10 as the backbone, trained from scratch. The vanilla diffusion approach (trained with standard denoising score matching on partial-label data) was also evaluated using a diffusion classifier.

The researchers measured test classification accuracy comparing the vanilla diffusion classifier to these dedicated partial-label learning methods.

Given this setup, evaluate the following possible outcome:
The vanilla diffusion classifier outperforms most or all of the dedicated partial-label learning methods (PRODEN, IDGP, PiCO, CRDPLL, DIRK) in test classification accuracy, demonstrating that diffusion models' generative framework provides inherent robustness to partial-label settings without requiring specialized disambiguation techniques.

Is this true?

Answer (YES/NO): NO